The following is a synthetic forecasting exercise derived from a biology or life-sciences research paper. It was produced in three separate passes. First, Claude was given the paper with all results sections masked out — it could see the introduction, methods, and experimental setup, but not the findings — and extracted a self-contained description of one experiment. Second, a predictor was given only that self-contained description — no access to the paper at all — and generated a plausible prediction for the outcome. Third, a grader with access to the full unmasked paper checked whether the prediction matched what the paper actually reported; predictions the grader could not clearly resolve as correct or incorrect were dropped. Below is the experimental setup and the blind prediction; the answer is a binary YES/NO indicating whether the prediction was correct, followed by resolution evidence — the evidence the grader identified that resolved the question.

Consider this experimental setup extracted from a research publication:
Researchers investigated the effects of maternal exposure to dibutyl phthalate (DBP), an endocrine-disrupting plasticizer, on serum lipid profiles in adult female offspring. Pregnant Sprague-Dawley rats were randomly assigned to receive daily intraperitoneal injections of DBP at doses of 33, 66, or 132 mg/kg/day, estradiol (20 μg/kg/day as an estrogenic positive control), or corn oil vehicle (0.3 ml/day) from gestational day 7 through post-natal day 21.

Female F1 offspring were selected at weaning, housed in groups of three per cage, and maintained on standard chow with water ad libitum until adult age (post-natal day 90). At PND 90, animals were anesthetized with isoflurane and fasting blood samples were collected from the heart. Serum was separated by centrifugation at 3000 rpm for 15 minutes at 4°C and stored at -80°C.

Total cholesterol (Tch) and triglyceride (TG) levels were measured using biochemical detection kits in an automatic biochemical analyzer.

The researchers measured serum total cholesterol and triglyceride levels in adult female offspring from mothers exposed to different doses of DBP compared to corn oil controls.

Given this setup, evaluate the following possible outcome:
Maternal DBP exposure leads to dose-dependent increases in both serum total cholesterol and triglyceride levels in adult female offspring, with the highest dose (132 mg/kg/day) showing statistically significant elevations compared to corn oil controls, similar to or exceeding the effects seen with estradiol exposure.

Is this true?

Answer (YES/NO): NO